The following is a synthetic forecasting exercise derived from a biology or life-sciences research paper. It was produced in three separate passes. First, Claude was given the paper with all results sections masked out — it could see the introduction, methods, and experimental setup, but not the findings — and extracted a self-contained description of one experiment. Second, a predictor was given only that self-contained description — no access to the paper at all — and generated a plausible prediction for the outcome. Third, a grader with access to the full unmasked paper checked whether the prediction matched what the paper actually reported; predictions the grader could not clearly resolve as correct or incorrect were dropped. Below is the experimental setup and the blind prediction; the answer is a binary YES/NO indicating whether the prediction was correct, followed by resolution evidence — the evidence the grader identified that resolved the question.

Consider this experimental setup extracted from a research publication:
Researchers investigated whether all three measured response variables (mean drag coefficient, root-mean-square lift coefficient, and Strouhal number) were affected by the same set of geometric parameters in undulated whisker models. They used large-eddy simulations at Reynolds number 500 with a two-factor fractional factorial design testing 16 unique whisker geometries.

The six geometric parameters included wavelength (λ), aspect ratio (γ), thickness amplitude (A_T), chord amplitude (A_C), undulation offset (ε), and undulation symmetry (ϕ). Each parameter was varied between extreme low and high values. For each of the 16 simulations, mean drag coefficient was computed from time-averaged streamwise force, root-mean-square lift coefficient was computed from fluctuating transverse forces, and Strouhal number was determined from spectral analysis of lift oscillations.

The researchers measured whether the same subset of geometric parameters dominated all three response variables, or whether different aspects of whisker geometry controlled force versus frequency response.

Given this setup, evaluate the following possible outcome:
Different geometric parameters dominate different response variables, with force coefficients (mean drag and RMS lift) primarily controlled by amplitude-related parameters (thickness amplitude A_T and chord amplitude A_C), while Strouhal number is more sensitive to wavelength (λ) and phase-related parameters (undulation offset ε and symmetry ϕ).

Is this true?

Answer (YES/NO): NO